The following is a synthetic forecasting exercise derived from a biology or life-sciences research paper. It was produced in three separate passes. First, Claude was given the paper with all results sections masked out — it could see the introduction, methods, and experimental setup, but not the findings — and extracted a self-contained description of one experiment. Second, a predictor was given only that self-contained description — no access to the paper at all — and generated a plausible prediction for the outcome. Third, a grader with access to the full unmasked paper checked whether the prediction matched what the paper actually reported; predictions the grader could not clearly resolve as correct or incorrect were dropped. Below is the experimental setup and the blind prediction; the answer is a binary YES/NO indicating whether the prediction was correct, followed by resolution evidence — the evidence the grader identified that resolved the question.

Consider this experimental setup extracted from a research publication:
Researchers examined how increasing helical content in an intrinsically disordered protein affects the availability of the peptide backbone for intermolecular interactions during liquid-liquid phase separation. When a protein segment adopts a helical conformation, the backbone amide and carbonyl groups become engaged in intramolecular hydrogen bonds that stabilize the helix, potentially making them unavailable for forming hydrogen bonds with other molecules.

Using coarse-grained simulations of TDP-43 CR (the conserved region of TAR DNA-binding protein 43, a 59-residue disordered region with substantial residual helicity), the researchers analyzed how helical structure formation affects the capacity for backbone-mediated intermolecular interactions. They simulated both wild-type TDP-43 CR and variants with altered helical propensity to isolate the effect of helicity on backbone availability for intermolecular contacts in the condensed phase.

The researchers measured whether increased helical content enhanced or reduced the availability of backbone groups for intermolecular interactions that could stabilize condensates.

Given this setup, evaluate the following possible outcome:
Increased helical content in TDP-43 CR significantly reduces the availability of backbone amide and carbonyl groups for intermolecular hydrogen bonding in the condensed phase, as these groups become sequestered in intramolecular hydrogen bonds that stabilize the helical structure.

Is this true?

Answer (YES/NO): YES